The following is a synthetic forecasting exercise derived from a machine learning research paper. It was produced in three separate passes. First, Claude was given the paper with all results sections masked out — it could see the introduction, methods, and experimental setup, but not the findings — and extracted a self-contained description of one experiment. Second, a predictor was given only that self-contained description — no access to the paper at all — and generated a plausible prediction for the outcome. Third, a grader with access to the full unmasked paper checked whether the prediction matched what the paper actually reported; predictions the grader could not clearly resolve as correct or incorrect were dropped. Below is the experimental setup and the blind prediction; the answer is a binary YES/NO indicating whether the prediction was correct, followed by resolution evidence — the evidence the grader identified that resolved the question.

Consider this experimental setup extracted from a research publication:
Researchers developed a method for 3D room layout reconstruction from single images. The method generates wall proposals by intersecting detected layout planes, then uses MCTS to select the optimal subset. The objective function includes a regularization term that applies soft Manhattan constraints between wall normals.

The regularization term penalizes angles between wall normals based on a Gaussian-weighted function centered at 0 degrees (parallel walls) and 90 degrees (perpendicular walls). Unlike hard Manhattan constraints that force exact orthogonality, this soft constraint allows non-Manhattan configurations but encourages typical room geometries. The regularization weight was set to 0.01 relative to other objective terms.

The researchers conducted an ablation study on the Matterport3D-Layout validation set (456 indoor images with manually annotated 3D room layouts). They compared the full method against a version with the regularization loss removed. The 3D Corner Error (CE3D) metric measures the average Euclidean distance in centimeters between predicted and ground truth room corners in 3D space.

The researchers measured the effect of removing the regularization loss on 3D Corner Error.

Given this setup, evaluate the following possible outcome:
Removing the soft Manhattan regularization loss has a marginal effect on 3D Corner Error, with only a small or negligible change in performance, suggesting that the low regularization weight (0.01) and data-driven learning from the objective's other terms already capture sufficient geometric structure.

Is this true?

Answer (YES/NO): YES